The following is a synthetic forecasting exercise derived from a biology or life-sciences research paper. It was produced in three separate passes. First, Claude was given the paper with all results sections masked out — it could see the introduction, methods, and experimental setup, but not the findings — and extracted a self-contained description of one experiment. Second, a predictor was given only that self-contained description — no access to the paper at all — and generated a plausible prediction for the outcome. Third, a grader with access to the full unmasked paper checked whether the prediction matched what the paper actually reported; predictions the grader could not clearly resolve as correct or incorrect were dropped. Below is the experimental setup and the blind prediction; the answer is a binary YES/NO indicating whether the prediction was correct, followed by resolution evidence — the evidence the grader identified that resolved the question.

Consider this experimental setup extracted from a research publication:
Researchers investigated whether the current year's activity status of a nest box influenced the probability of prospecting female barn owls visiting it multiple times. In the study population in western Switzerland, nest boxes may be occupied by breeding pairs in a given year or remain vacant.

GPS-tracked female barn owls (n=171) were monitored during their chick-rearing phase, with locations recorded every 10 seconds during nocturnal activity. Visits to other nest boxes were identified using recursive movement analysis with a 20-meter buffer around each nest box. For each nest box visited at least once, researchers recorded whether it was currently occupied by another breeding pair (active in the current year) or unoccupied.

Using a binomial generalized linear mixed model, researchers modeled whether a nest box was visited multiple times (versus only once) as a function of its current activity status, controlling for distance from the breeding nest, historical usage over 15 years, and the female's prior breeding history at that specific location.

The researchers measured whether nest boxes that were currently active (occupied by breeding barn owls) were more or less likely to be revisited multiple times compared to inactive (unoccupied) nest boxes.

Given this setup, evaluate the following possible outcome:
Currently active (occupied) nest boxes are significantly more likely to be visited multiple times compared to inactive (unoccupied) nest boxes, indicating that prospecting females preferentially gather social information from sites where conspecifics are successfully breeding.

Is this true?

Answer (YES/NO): NO